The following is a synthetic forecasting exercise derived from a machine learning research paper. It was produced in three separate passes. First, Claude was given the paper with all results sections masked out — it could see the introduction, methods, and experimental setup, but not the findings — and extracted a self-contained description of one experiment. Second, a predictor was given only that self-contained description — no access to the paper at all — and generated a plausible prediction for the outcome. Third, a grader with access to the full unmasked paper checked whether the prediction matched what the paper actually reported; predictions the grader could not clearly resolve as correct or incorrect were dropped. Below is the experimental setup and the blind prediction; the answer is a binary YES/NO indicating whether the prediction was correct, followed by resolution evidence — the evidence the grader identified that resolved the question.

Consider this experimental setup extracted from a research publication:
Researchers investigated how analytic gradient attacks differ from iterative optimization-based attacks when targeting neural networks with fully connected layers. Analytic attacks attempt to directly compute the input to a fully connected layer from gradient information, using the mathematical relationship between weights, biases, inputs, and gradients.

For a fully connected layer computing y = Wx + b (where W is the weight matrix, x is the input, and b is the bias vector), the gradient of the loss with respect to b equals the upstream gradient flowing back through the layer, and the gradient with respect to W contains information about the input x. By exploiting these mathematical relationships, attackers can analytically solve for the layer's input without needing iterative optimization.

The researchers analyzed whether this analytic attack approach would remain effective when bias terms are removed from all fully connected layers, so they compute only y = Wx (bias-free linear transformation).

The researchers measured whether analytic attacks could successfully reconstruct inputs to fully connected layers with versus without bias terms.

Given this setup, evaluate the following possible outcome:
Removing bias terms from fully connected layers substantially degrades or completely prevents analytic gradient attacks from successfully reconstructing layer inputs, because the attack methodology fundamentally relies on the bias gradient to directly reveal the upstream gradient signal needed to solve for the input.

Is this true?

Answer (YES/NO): YES